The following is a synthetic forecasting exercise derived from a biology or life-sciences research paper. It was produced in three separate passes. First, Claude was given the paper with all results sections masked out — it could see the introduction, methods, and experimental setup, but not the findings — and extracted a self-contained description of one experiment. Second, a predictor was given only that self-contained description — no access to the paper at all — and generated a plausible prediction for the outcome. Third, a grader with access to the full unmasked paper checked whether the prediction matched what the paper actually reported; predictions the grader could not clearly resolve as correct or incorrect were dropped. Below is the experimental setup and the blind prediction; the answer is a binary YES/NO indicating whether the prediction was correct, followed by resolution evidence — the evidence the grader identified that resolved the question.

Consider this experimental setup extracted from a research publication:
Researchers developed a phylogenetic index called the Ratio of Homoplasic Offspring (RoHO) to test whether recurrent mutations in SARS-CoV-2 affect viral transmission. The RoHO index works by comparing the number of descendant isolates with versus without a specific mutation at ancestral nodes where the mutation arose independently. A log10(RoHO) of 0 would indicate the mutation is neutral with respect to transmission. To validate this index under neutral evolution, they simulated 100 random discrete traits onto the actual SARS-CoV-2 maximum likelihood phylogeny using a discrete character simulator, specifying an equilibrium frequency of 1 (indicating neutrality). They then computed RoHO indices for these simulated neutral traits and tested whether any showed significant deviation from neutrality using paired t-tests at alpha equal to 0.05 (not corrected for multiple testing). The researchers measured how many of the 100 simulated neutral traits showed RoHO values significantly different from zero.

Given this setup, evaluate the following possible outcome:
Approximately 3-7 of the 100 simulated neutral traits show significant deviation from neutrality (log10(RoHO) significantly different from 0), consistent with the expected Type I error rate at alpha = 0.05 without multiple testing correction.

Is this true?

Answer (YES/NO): NO